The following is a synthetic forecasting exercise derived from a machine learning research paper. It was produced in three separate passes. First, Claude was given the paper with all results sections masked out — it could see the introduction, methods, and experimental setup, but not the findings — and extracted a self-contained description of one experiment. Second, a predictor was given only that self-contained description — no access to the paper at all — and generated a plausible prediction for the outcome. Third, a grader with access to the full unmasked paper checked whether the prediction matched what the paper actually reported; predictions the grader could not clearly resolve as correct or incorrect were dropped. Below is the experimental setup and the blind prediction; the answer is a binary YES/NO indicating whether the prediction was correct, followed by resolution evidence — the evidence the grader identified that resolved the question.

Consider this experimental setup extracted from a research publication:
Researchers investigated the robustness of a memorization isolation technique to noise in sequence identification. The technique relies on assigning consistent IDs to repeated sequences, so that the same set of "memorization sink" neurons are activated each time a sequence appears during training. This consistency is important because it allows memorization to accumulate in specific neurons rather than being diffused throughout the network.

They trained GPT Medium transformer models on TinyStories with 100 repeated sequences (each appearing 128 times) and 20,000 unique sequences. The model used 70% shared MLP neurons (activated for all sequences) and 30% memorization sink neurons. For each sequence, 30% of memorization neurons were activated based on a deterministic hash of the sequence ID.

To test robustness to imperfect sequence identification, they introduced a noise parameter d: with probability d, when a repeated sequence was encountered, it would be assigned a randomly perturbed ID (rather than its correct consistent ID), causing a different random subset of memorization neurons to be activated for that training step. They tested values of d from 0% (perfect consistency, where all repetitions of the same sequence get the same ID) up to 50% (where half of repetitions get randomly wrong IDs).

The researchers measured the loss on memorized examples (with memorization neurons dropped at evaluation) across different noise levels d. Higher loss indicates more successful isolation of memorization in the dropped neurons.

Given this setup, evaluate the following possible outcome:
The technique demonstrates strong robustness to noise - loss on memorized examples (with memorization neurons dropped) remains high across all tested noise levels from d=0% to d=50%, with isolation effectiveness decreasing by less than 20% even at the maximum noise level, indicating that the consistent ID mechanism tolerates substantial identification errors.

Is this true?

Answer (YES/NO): NO